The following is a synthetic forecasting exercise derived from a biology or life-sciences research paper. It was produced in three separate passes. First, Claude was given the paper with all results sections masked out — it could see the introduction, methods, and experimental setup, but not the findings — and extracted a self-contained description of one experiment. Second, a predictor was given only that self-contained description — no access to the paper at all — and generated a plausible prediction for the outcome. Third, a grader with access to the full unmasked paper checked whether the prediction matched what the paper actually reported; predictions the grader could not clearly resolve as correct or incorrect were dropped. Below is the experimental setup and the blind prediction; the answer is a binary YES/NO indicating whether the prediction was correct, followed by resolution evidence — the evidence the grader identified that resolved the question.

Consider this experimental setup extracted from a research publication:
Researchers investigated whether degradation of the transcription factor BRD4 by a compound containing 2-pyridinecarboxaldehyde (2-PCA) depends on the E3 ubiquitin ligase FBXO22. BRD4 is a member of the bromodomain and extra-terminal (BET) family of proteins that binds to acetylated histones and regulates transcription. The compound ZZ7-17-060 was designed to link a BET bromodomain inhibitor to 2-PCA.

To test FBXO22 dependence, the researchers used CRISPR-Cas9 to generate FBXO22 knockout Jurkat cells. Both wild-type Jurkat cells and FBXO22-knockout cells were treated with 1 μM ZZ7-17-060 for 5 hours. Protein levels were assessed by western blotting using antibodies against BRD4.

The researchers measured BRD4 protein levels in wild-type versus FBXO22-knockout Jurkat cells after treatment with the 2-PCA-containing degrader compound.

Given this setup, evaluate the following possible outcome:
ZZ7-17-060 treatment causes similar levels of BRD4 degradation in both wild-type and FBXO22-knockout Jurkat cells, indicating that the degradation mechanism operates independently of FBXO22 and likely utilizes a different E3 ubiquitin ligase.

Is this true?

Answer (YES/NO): NO